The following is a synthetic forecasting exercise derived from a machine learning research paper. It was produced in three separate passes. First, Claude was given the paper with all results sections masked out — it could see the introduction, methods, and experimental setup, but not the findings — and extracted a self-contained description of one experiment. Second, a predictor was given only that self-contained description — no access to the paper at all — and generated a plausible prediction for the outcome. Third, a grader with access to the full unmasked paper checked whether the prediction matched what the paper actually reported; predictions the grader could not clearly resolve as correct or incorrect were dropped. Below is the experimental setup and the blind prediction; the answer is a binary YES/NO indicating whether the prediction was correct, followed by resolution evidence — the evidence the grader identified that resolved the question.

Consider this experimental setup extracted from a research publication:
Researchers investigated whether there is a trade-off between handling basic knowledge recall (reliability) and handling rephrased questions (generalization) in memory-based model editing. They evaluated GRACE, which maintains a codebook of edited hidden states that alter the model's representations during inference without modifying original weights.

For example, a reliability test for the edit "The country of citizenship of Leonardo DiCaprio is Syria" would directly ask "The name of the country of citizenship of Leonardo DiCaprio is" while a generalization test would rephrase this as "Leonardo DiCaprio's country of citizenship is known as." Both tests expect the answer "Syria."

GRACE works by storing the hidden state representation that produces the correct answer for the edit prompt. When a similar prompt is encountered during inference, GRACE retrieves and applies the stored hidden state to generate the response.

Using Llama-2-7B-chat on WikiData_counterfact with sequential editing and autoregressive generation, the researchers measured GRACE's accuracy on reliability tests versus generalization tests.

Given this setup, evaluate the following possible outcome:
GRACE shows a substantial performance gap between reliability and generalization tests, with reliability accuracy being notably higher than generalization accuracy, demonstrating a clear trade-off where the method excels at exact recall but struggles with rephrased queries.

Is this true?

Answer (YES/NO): YES